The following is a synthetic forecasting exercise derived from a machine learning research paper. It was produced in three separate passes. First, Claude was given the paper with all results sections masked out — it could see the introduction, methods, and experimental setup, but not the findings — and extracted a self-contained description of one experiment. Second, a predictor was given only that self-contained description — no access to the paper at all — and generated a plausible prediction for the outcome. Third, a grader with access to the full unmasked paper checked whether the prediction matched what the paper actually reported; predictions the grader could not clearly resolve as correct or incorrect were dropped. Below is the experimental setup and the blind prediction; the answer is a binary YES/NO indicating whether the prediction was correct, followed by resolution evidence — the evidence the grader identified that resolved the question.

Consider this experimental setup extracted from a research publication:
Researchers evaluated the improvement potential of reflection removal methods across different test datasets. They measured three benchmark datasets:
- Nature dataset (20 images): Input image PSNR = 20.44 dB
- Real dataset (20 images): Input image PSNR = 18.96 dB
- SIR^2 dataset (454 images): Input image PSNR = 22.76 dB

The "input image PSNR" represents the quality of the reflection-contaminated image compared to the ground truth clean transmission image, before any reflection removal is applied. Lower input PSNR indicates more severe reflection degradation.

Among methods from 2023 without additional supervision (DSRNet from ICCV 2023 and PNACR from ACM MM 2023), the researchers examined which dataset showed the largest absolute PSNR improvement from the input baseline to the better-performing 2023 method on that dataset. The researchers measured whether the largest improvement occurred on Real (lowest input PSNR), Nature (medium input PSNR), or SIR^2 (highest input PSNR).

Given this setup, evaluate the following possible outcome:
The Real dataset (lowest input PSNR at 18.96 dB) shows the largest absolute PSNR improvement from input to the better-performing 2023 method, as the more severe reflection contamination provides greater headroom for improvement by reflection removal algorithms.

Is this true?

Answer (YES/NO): YES